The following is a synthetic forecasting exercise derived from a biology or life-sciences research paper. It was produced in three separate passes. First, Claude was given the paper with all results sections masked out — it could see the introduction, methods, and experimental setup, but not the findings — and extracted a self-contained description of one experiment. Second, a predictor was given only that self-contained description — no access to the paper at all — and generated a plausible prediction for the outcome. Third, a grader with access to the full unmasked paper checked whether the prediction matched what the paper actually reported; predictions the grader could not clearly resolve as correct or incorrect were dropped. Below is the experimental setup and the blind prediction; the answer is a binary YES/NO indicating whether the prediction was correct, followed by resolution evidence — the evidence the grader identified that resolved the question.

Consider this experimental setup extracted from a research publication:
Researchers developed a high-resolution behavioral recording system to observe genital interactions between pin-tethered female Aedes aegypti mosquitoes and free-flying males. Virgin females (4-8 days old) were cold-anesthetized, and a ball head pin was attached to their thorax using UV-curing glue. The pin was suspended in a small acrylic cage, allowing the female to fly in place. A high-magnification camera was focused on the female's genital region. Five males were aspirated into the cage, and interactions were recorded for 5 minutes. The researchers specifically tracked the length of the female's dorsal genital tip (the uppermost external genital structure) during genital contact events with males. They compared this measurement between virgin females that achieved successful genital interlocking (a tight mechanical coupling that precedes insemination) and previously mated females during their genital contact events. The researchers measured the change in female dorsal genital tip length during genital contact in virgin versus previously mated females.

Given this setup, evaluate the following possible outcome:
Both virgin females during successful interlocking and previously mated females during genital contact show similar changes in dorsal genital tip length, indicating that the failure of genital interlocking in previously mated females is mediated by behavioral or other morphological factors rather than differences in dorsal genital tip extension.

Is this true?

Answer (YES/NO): NO